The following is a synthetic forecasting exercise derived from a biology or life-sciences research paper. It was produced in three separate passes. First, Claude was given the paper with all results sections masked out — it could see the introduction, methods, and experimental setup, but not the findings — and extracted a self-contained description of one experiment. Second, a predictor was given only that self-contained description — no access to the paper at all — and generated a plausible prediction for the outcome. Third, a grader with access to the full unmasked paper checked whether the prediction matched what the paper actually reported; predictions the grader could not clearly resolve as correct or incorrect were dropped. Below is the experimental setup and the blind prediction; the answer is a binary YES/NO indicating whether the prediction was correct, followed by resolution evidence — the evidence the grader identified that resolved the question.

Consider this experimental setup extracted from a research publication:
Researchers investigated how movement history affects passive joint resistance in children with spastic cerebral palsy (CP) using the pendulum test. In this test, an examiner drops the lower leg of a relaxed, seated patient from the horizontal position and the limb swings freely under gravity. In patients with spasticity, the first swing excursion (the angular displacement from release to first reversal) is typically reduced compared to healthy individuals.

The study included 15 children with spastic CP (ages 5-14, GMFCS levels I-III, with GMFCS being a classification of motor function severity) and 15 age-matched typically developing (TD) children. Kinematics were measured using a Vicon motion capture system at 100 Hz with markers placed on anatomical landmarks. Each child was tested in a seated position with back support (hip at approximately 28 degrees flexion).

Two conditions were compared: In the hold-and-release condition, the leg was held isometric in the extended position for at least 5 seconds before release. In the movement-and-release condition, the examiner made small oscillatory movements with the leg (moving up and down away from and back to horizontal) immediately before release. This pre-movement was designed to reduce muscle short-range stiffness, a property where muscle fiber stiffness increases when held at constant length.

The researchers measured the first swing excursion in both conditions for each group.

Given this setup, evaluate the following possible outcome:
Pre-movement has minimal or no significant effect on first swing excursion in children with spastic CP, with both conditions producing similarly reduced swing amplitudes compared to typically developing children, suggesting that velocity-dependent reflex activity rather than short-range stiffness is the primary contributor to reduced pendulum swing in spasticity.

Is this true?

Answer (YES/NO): NO